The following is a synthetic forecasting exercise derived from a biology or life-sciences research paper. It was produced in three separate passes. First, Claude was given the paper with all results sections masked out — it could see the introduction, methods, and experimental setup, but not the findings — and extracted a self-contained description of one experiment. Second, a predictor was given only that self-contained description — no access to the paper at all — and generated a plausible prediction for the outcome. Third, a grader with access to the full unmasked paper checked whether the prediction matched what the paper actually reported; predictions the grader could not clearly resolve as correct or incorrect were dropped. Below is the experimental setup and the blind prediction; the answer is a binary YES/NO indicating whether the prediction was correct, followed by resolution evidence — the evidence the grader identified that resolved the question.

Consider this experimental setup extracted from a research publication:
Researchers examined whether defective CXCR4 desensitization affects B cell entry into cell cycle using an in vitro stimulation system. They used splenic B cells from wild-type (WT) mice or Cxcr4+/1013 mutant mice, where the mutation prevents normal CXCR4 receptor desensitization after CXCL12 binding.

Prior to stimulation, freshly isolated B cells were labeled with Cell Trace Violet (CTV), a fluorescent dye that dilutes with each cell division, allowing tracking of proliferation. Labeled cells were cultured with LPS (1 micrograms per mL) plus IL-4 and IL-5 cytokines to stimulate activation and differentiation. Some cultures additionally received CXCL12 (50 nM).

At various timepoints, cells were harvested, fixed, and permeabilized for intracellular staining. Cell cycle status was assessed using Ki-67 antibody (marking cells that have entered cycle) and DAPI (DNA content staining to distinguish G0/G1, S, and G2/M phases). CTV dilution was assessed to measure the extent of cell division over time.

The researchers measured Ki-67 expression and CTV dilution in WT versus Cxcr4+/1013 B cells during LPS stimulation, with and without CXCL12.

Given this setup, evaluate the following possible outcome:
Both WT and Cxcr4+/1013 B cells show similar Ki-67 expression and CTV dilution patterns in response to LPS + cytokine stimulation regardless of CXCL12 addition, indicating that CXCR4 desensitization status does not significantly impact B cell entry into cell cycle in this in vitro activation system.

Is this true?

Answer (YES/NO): NO